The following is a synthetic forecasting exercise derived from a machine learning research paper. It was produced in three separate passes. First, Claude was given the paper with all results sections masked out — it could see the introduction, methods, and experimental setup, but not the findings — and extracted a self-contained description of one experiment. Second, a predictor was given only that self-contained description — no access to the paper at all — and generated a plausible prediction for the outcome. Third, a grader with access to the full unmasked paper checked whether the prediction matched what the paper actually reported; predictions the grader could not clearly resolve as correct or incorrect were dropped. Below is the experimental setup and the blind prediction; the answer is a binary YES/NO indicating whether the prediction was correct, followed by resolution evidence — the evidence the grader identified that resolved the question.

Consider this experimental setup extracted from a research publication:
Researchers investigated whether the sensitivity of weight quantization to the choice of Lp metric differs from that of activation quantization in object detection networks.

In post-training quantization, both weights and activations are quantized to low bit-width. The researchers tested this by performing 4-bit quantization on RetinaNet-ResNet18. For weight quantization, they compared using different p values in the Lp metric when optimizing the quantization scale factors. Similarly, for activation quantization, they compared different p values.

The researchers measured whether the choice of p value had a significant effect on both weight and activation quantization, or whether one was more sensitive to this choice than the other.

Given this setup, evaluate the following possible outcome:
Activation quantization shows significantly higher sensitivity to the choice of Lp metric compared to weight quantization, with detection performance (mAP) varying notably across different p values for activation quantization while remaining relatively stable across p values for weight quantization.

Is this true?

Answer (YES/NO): YES